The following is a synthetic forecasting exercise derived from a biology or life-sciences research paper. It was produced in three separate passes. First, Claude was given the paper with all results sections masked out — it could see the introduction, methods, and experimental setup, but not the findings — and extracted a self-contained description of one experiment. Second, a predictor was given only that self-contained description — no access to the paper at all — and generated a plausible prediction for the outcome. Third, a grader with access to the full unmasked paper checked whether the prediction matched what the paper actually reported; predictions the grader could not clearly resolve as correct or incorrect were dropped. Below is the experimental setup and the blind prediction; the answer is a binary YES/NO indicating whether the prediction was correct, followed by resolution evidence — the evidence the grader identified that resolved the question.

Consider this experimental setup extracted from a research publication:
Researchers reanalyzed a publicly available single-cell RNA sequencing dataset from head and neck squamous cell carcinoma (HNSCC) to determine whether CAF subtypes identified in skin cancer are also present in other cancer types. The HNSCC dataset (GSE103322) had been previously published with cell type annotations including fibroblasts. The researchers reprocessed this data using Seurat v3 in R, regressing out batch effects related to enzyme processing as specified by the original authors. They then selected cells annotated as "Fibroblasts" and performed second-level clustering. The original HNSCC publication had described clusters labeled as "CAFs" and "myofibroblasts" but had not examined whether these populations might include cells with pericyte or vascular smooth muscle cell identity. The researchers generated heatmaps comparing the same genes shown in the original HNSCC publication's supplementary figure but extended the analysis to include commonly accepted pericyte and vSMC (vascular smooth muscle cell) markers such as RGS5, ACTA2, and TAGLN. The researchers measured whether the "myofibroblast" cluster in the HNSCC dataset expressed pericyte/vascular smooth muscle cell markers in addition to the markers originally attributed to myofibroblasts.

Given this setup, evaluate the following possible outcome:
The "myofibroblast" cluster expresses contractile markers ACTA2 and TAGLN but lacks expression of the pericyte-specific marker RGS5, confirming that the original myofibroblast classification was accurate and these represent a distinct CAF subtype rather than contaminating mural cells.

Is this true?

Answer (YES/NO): NO